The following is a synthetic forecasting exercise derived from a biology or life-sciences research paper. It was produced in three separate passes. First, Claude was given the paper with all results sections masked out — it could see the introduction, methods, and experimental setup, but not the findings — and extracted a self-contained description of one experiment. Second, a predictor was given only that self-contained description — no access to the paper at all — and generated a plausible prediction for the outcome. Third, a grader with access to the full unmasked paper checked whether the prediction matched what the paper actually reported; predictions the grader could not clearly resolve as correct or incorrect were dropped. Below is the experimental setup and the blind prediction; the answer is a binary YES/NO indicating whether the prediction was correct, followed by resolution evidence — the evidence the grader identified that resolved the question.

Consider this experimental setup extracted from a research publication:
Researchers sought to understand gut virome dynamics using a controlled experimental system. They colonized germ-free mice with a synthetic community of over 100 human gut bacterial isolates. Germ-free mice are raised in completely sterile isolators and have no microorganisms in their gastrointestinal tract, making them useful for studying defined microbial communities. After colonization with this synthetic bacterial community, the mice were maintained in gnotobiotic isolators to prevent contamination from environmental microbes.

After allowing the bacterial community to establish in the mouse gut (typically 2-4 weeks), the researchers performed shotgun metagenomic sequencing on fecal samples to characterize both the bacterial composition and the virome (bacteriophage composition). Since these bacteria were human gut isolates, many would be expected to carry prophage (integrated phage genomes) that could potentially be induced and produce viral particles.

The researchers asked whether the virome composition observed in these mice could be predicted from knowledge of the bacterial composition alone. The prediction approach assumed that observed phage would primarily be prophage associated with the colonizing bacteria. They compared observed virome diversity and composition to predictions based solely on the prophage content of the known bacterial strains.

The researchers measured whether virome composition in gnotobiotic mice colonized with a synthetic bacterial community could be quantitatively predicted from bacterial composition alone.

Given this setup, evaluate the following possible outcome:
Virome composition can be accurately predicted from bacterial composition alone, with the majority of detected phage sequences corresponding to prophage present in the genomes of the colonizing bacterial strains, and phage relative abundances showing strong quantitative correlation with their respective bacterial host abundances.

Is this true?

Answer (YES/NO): YES